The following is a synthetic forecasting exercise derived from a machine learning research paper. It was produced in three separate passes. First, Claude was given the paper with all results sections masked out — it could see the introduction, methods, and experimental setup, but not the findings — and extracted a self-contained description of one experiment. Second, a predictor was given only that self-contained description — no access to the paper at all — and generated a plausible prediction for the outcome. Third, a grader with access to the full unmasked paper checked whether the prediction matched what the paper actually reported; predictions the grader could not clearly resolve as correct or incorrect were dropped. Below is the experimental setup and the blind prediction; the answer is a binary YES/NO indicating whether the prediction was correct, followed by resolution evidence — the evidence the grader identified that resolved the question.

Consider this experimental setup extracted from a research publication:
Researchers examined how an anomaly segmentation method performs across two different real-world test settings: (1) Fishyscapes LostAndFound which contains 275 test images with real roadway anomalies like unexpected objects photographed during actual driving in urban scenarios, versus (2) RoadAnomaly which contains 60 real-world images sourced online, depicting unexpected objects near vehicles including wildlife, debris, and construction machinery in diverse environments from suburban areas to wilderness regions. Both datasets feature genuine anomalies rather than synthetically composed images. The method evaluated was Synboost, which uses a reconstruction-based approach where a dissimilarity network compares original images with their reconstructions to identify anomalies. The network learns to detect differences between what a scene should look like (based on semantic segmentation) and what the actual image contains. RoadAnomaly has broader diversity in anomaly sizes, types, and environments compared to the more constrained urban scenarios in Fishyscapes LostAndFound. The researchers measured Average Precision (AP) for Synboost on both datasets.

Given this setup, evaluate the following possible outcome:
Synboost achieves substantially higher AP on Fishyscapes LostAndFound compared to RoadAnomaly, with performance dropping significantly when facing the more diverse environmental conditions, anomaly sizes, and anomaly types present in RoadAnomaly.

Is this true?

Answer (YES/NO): NO